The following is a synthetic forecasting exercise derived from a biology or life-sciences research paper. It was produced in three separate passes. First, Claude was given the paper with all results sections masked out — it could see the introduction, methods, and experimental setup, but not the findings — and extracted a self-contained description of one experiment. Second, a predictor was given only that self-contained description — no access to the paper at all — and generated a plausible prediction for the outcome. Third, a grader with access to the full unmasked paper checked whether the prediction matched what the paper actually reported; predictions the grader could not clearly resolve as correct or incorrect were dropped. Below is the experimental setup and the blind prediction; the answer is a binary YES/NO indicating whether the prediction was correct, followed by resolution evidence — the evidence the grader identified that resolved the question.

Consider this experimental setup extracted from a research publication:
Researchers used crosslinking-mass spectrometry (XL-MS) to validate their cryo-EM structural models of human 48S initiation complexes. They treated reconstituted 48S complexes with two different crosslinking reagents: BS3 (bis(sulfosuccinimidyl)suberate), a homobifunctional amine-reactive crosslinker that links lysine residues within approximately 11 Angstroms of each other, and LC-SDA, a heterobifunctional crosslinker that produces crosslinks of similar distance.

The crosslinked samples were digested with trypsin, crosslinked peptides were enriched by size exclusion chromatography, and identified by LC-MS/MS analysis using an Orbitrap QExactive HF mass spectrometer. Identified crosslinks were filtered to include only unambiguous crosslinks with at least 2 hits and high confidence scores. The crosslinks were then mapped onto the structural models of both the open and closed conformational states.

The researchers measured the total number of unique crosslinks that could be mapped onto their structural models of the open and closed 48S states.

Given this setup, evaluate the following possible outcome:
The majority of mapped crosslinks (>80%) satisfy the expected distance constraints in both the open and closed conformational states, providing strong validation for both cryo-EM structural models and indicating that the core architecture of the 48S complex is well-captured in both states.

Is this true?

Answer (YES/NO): YES